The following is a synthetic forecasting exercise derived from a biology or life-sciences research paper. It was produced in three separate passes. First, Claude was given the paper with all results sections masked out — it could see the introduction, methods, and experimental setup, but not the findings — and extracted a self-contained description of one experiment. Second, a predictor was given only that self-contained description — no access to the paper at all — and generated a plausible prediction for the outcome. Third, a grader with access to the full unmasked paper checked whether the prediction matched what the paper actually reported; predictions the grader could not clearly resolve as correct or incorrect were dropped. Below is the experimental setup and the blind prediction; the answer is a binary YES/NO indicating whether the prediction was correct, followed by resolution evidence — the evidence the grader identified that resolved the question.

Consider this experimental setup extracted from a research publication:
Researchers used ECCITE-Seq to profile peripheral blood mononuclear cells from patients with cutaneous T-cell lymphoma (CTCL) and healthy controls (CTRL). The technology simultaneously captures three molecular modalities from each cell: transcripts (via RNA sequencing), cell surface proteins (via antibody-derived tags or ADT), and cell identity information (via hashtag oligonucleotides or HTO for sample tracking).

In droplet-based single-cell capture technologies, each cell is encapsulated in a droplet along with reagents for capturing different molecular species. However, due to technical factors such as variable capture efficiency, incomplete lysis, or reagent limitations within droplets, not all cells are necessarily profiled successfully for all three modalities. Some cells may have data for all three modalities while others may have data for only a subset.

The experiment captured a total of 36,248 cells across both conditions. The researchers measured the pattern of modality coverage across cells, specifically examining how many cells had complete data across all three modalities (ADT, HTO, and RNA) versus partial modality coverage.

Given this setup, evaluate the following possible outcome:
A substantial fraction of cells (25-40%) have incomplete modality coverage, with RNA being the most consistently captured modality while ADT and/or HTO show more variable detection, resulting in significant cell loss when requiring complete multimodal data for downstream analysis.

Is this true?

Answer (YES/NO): NO